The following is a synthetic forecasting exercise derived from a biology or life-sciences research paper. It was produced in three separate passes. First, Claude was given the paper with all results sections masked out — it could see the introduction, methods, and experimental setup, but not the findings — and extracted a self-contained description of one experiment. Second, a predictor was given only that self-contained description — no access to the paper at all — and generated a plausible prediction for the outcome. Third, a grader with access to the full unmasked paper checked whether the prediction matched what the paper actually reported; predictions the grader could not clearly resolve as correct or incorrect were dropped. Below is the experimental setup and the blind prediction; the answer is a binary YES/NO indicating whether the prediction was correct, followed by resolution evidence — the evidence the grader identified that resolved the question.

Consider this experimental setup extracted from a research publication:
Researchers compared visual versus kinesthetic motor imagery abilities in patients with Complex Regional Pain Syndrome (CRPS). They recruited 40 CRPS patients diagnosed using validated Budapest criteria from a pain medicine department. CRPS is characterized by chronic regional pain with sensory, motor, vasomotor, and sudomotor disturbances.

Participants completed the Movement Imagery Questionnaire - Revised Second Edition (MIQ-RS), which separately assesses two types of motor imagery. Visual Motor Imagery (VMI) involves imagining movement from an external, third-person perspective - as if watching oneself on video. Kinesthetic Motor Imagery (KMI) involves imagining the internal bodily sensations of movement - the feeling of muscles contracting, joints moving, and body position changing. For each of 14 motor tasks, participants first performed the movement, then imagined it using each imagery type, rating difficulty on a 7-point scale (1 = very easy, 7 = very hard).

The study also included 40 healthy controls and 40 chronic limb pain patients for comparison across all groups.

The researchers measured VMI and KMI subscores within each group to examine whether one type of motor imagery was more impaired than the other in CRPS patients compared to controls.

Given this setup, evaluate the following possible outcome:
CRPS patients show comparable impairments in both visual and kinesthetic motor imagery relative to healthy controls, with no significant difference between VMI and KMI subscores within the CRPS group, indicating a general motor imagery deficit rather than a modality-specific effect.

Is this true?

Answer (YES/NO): NO